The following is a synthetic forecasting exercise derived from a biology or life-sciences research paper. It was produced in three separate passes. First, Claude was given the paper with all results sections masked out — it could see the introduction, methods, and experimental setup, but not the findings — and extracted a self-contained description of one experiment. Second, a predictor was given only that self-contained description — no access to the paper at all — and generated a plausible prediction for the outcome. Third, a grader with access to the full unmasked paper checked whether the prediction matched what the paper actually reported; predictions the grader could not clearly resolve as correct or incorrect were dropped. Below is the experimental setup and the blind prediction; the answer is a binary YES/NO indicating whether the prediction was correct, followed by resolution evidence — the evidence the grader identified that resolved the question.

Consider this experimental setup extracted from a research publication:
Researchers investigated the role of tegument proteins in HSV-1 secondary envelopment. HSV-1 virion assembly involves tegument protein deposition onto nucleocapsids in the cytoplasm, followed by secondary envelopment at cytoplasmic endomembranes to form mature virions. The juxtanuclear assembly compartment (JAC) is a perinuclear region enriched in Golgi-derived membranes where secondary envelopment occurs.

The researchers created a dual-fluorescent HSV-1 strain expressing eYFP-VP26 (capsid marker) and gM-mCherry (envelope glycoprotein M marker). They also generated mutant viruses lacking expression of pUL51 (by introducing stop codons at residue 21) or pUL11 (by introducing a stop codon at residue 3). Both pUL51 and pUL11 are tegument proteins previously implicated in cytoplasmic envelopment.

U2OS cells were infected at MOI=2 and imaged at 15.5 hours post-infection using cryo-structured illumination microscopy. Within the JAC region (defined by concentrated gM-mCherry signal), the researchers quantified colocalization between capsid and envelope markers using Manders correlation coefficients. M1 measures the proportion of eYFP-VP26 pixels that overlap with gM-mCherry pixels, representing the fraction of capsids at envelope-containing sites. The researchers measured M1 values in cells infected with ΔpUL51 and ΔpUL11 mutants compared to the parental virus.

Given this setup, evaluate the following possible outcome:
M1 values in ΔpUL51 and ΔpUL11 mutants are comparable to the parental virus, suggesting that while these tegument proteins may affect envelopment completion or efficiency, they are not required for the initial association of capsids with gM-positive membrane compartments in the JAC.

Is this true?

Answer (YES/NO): NO